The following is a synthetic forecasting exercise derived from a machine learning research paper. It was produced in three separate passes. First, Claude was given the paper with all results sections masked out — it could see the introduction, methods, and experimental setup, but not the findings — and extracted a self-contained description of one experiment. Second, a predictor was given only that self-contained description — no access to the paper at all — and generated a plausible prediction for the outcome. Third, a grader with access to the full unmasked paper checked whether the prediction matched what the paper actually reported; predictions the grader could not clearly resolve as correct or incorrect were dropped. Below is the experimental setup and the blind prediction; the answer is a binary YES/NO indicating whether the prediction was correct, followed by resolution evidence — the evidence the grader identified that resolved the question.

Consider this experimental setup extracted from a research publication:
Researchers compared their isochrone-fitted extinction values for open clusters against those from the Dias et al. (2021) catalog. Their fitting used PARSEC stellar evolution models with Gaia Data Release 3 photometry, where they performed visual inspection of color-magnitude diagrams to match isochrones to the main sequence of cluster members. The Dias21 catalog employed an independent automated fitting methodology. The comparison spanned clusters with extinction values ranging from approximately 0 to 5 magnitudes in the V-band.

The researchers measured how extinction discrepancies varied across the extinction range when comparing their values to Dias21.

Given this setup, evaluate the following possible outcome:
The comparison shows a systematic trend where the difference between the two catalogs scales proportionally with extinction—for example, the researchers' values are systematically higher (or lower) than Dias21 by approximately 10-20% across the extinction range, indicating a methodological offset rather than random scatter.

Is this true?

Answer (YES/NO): NO